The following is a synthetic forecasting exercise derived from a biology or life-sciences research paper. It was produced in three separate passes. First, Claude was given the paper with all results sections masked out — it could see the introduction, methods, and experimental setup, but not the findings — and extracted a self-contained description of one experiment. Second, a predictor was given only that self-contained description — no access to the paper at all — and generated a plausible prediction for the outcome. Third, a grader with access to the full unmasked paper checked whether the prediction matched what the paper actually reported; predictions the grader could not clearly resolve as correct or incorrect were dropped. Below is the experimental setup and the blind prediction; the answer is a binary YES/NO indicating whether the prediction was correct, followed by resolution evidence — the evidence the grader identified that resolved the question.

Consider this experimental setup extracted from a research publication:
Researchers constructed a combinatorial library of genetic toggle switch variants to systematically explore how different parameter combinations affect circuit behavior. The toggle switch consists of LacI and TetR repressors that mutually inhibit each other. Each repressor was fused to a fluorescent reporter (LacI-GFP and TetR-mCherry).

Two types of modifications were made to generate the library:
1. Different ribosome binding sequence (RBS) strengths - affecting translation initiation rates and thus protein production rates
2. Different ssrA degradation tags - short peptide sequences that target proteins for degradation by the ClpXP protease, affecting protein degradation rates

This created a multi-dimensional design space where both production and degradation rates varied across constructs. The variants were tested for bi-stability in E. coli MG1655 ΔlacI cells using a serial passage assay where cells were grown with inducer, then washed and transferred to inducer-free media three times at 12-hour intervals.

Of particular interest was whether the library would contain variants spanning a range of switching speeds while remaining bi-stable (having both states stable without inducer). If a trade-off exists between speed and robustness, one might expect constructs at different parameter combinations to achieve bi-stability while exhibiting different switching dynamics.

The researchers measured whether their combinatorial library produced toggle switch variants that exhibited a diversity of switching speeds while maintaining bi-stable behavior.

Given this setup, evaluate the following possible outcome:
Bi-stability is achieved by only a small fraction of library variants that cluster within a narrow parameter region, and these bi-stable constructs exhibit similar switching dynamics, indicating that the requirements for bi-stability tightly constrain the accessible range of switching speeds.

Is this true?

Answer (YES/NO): NO